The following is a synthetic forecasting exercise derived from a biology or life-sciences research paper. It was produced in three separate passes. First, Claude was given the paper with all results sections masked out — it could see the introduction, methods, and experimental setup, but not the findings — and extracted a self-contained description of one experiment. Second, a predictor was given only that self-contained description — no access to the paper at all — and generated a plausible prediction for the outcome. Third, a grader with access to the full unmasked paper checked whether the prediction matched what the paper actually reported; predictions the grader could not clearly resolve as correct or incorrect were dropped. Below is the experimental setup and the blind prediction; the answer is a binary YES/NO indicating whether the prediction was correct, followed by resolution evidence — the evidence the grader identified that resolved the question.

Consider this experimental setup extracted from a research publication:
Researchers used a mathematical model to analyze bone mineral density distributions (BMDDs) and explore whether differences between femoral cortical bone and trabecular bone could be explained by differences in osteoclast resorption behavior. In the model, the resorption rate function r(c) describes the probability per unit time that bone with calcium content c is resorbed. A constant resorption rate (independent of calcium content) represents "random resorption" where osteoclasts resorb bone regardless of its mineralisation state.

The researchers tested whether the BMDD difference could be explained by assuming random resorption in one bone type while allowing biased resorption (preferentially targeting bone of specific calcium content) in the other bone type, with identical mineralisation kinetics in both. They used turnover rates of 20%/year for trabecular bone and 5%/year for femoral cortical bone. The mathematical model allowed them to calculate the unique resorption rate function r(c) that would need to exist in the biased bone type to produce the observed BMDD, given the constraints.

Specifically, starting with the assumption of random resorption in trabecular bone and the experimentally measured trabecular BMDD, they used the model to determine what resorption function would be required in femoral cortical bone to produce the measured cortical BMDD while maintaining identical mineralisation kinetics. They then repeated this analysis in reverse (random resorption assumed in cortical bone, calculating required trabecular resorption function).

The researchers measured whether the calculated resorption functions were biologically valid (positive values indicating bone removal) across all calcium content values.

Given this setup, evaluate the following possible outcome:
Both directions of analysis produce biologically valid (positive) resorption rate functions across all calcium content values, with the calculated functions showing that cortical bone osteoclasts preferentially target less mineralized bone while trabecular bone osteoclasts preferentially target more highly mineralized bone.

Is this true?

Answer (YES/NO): NO